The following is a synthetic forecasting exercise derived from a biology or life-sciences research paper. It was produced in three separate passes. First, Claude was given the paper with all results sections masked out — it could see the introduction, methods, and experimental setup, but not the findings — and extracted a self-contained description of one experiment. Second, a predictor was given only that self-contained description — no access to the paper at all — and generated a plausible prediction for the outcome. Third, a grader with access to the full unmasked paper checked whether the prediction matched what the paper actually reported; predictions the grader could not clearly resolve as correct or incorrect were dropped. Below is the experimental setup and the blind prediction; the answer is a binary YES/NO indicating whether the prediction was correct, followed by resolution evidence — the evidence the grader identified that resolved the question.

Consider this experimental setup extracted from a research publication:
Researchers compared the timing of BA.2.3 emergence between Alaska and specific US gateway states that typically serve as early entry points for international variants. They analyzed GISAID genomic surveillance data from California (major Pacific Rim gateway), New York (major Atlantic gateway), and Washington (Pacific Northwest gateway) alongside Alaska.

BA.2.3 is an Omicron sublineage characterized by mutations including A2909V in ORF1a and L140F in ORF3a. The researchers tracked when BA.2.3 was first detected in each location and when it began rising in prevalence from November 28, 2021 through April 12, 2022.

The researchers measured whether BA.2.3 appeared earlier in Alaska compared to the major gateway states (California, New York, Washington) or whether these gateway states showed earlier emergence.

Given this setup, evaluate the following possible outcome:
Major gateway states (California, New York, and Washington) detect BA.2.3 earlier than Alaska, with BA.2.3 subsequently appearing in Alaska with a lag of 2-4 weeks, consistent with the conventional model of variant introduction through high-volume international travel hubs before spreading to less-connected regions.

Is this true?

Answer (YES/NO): NO